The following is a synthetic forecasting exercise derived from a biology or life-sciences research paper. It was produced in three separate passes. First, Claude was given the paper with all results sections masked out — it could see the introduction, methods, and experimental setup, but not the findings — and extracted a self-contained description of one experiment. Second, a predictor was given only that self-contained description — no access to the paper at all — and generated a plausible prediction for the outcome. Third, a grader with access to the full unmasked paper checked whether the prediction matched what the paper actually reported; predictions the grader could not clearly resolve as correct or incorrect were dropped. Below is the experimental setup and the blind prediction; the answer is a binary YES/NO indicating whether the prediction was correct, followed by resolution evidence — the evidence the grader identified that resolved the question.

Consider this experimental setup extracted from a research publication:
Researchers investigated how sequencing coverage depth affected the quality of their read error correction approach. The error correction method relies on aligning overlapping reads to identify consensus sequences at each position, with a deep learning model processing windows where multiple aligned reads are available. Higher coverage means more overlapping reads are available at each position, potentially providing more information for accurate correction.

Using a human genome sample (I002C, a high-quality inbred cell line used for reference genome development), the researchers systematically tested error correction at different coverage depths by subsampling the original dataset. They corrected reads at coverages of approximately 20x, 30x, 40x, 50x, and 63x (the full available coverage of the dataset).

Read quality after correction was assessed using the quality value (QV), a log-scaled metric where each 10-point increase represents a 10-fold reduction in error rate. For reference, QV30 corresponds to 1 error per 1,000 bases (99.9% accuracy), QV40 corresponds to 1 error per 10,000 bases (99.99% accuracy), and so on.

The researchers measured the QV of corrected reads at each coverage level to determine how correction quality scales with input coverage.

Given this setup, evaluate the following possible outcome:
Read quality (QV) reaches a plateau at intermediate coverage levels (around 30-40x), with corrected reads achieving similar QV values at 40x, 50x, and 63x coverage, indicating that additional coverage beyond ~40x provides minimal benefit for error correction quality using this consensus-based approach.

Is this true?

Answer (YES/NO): NO